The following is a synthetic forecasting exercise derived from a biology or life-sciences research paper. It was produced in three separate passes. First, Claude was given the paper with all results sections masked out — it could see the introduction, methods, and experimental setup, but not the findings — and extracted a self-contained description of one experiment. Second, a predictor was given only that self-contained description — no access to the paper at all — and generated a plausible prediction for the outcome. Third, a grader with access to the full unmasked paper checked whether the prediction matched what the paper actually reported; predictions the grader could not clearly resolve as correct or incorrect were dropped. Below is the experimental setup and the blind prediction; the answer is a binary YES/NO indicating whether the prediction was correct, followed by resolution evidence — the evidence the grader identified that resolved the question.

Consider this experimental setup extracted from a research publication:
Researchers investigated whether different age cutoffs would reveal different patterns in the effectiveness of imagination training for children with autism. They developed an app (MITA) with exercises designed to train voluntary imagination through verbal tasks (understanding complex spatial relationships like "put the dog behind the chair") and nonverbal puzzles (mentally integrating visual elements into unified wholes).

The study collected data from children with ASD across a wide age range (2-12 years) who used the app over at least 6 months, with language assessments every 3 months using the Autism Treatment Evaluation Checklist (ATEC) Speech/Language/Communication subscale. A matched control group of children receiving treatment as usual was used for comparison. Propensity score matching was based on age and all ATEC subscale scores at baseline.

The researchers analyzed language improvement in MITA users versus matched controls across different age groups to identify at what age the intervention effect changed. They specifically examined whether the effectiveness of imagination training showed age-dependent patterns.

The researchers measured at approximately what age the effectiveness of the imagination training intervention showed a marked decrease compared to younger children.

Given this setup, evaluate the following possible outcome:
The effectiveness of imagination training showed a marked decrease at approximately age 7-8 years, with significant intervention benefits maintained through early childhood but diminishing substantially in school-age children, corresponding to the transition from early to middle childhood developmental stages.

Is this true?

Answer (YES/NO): NO